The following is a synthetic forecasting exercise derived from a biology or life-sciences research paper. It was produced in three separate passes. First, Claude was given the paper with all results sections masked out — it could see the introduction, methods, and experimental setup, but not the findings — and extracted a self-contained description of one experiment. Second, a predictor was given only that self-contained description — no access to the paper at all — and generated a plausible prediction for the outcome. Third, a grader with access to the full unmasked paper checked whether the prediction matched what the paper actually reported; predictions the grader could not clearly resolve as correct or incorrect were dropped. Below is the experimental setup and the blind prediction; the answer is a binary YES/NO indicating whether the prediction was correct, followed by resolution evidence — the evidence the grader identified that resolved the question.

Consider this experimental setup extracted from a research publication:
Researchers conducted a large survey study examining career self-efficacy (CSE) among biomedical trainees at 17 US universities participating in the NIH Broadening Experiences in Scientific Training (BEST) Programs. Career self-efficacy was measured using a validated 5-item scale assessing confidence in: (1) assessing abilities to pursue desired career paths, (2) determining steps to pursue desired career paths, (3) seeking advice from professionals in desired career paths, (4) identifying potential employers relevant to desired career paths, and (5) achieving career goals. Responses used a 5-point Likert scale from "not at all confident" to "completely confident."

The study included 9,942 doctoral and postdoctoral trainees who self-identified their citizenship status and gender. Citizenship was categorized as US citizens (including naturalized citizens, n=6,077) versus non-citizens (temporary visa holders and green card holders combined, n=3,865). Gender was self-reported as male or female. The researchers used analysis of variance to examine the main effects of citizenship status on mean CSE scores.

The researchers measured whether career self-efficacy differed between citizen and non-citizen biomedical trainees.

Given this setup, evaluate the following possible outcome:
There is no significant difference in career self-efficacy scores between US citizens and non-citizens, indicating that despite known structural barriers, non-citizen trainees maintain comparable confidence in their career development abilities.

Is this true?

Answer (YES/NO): NO